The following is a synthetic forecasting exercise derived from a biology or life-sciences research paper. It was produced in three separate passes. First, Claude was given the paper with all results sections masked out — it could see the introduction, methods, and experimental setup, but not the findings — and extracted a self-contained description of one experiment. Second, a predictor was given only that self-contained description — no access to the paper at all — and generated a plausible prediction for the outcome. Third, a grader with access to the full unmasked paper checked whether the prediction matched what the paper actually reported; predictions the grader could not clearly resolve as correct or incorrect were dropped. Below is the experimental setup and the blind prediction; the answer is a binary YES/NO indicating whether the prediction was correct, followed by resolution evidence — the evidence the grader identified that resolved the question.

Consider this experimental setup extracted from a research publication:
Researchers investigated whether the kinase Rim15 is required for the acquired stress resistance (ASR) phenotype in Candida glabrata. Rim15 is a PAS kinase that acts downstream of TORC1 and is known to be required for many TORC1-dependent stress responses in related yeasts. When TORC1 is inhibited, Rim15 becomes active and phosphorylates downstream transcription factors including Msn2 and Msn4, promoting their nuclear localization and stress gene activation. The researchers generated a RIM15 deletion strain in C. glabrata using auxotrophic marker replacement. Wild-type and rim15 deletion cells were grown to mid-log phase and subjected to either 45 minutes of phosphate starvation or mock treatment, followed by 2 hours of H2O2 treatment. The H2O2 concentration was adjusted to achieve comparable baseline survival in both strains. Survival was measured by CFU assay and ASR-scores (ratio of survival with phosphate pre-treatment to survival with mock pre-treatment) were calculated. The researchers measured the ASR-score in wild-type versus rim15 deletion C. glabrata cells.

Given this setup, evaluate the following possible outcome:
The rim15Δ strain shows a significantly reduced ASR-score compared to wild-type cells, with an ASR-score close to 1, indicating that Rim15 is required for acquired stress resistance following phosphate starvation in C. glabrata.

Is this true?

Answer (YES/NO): NO